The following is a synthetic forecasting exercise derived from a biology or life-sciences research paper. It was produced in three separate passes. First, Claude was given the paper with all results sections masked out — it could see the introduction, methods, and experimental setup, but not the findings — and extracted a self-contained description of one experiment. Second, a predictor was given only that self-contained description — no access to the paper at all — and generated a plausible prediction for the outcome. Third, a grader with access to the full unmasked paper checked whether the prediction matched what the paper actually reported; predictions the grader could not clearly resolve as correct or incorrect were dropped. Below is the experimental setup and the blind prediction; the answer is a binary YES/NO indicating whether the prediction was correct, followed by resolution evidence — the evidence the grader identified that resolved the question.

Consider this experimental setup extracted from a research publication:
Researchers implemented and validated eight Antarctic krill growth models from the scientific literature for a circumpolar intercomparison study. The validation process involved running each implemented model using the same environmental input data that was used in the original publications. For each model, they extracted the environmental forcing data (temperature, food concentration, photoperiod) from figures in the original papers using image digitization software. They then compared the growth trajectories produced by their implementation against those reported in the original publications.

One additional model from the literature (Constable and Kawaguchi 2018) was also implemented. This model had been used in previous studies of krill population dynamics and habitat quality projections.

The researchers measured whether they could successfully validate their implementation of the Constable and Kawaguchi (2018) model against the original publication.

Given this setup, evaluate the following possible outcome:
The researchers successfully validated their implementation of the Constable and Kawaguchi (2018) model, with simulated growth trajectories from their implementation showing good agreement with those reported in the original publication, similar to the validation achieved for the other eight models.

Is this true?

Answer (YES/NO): NO